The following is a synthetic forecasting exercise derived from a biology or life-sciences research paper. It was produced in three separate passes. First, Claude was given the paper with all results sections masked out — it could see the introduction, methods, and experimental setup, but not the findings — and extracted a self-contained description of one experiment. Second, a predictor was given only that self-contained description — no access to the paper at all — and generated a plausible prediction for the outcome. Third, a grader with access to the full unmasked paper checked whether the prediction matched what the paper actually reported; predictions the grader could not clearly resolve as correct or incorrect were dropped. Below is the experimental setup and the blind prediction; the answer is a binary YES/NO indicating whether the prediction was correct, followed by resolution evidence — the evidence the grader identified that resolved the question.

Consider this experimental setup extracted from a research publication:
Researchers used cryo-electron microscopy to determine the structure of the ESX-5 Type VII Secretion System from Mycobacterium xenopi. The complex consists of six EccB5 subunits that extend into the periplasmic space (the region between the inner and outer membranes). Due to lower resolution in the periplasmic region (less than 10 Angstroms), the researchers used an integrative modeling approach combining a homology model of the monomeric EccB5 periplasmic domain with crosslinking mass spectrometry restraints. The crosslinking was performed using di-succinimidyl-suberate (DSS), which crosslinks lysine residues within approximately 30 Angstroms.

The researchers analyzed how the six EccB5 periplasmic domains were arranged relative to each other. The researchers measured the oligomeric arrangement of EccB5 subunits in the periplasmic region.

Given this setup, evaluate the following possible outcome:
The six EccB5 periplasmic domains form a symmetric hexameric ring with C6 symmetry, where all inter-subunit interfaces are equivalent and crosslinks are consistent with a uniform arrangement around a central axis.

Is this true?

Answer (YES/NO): NO